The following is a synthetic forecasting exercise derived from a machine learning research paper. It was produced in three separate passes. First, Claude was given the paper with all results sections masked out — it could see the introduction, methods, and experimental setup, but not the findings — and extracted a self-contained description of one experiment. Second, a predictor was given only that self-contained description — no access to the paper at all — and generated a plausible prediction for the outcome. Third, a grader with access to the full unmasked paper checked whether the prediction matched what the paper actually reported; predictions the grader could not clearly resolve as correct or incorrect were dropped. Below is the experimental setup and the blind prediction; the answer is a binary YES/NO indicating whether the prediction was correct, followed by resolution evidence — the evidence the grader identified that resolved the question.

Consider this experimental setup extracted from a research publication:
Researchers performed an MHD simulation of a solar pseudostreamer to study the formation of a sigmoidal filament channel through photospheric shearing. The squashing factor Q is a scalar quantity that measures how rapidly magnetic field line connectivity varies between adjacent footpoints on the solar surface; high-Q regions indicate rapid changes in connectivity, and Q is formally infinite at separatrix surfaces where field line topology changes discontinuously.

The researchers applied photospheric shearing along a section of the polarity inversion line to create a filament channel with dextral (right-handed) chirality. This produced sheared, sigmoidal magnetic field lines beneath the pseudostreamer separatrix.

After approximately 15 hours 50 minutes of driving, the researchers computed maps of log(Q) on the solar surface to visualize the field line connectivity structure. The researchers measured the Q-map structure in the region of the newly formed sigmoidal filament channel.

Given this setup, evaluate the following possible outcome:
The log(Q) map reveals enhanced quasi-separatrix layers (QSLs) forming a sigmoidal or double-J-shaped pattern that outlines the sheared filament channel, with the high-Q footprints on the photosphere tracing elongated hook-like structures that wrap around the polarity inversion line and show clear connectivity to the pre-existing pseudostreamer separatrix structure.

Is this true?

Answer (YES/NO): YES